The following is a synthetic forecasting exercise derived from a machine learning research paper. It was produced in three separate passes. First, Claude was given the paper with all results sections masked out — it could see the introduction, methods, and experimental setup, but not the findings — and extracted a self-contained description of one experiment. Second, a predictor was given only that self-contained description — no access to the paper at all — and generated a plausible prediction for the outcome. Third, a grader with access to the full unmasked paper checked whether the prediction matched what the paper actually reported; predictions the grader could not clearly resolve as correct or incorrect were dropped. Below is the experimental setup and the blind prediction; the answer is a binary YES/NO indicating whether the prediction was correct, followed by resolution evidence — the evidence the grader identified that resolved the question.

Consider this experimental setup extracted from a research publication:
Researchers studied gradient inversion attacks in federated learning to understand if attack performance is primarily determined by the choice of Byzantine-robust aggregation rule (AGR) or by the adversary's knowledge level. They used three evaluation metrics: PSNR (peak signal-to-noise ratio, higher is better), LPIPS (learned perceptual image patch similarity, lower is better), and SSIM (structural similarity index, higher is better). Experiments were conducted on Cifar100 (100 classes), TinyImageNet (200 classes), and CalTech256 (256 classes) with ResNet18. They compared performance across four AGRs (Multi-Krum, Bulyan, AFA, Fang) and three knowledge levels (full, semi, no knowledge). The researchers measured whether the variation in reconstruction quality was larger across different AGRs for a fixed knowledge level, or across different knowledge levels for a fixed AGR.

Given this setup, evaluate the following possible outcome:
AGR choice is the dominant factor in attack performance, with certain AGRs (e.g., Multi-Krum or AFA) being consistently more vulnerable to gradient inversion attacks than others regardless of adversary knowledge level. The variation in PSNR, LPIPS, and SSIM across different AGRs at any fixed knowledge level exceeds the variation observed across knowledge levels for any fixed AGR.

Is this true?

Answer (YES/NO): NO